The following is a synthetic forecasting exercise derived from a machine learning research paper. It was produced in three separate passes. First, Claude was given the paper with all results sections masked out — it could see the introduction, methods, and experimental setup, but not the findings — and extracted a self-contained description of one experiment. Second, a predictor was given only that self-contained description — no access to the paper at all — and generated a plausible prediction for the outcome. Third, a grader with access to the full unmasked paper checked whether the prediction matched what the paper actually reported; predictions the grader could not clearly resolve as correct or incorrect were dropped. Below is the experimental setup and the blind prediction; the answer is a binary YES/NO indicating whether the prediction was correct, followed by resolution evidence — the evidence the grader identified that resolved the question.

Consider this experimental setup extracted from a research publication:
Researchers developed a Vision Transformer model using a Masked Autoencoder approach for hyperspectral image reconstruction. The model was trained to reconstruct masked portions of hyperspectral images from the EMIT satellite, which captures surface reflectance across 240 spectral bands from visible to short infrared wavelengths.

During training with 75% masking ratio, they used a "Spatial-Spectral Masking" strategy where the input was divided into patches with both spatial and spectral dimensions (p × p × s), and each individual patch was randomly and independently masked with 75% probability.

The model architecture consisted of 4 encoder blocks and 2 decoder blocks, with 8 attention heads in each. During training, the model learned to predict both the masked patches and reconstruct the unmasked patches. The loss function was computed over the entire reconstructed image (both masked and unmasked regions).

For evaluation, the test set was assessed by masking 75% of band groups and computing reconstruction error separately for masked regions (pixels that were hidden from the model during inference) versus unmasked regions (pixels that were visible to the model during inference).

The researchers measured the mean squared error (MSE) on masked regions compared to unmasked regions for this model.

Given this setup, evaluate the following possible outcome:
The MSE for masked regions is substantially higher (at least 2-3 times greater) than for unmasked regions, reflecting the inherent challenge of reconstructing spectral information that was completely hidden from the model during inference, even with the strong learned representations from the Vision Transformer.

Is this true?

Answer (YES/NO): YES